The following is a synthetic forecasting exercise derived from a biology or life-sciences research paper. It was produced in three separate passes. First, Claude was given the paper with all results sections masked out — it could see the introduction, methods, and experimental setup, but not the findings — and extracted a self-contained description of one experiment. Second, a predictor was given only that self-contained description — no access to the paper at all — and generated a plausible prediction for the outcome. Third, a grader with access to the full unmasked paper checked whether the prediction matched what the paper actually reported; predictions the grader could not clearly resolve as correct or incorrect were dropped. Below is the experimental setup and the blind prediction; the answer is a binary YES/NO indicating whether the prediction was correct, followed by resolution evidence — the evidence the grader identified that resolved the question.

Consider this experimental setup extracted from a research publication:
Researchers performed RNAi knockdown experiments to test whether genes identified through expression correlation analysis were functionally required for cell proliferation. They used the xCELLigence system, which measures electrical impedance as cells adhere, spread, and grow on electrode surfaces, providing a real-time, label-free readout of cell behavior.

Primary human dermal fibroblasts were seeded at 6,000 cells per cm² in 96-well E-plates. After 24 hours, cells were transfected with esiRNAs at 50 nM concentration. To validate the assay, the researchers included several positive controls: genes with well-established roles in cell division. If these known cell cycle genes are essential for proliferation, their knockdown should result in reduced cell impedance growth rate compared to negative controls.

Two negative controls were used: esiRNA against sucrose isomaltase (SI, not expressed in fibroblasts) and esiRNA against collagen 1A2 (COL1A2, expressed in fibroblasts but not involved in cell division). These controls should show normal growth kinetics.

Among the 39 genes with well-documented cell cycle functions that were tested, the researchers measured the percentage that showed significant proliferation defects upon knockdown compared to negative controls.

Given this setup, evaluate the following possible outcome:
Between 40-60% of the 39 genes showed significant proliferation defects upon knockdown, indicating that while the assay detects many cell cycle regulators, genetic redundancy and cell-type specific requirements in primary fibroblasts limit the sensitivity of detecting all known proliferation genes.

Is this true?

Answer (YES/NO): NO